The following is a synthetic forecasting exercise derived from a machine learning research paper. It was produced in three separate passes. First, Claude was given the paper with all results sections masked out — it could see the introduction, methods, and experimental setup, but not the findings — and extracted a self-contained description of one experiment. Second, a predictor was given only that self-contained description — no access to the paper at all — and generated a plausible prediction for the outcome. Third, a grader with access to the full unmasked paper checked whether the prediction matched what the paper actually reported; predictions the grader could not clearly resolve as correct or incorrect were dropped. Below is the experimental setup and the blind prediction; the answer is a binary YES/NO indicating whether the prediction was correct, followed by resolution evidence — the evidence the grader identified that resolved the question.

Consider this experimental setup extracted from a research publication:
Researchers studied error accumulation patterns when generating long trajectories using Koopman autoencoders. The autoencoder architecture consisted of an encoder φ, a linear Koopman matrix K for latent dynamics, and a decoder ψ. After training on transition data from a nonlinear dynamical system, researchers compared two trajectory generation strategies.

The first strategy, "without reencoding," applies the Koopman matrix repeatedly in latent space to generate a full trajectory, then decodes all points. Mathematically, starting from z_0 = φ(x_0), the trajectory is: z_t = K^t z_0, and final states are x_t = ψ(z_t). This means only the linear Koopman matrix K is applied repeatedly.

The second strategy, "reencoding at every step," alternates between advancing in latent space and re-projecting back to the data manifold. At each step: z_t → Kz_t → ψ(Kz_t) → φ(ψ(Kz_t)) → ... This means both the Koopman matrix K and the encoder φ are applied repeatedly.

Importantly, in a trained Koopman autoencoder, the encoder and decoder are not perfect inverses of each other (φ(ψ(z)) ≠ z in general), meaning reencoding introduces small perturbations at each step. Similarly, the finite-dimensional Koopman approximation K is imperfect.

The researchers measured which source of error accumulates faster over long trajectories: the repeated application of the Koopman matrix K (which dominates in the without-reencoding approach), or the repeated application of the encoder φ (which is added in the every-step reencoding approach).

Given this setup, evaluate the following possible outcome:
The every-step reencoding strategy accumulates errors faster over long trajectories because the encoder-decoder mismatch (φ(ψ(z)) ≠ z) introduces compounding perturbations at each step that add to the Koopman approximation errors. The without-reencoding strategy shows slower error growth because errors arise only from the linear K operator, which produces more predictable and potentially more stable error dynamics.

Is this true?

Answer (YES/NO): YES